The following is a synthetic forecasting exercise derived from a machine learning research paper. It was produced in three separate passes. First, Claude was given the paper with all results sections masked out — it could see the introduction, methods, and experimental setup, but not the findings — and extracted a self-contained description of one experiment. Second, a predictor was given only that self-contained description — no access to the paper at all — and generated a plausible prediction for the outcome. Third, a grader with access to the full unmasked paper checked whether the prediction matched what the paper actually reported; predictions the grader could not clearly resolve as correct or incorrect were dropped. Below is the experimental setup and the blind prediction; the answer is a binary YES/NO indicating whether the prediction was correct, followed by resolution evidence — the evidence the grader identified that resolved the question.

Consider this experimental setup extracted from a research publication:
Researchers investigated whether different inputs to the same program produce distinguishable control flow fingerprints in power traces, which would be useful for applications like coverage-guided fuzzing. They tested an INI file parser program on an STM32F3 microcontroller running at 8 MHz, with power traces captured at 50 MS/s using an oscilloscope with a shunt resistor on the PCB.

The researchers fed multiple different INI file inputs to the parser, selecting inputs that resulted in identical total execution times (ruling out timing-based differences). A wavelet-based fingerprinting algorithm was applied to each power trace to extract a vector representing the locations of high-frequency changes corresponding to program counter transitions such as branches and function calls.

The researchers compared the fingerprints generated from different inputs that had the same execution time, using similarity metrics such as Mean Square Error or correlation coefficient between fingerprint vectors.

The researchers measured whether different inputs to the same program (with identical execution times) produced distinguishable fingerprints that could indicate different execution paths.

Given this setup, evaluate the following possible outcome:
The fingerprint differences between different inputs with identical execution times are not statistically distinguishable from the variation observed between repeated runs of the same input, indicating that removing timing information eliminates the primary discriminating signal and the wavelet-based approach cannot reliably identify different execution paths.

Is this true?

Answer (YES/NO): NO